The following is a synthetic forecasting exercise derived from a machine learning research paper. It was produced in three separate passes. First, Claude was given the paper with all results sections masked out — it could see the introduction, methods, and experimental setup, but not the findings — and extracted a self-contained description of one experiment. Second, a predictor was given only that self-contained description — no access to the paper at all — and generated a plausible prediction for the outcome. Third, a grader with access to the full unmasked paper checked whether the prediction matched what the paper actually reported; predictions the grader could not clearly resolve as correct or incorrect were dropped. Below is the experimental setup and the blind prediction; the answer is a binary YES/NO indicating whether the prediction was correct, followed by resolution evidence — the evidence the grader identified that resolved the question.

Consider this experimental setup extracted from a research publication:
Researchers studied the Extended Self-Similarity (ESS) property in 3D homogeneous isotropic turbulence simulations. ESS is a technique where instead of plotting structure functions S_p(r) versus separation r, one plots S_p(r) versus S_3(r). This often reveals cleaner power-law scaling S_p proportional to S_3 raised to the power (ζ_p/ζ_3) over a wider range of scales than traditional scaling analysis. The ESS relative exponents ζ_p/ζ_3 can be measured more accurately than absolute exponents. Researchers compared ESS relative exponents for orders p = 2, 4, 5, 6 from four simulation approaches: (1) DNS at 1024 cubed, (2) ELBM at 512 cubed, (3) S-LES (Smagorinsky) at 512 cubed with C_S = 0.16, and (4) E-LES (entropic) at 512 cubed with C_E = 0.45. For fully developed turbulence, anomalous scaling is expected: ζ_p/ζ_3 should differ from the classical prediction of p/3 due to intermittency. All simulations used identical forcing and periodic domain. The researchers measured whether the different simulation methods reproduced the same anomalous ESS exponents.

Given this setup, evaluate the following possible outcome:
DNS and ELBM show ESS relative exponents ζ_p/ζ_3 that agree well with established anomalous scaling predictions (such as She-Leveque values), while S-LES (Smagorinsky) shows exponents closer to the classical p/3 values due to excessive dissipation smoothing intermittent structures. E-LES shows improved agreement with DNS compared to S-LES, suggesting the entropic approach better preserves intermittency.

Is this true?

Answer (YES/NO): NO